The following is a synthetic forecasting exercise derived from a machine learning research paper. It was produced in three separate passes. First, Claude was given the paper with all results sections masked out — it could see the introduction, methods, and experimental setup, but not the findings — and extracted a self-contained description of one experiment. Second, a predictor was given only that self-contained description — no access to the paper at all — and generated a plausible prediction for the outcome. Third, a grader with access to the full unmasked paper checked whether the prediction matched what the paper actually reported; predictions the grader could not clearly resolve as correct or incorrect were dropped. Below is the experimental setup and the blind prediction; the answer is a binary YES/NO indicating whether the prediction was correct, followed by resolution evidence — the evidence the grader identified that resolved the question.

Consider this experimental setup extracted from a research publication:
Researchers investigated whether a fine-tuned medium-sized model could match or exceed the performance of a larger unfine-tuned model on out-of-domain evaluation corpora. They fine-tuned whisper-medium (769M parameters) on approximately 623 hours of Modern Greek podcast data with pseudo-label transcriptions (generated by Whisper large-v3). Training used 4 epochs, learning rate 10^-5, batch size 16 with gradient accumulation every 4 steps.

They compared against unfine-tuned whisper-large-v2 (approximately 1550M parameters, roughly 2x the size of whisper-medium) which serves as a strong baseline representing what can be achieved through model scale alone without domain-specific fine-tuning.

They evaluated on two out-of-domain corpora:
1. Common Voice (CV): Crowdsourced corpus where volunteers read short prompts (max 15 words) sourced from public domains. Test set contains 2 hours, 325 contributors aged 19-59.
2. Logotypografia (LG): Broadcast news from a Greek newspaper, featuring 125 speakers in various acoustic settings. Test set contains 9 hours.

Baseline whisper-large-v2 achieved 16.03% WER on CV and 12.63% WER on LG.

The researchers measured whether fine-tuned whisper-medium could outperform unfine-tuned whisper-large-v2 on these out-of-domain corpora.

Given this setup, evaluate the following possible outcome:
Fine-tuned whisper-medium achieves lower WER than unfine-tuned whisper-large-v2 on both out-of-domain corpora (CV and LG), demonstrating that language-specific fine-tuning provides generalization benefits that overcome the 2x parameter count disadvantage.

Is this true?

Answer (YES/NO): YES